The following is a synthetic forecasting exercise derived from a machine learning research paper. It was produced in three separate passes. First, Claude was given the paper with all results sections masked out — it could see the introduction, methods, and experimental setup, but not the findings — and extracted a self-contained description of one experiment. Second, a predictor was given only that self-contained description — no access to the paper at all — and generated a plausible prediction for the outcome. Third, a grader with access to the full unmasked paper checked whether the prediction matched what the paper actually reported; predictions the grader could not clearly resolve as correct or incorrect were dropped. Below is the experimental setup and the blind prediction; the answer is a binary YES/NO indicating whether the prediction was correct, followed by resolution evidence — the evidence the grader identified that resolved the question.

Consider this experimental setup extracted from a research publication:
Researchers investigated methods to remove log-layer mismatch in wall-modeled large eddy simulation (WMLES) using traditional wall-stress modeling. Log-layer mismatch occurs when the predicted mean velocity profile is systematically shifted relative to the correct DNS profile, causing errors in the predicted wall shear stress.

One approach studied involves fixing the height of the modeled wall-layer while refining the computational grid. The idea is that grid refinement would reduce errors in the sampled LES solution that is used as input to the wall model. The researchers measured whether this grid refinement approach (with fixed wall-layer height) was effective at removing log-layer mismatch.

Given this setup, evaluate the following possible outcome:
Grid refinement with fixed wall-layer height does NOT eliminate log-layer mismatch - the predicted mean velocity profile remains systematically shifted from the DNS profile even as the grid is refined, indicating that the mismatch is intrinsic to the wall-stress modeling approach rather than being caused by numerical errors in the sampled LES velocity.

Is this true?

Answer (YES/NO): NO